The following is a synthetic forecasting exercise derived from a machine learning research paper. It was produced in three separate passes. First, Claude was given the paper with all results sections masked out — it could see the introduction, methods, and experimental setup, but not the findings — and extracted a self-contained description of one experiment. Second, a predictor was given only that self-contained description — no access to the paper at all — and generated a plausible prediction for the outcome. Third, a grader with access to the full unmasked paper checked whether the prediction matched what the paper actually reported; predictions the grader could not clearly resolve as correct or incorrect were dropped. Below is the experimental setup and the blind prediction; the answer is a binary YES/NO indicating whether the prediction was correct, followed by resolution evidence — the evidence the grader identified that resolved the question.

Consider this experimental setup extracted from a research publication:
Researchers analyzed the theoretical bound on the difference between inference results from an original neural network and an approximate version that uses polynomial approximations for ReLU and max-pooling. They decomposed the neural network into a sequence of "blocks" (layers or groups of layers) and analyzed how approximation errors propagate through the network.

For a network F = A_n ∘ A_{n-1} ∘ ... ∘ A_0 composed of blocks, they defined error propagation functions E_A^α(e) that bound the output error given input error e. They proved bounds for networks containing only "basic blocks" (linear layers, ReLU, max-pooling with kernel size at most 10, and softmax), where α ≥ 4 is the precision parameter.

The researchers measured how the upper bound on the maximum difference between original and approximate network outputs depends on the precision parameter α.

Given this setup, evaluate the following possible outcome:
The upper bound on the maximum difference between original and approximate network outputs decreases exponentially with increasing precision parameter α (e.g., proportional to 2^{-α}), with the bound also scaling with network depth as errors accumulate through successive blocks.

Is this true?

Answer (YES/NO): YES